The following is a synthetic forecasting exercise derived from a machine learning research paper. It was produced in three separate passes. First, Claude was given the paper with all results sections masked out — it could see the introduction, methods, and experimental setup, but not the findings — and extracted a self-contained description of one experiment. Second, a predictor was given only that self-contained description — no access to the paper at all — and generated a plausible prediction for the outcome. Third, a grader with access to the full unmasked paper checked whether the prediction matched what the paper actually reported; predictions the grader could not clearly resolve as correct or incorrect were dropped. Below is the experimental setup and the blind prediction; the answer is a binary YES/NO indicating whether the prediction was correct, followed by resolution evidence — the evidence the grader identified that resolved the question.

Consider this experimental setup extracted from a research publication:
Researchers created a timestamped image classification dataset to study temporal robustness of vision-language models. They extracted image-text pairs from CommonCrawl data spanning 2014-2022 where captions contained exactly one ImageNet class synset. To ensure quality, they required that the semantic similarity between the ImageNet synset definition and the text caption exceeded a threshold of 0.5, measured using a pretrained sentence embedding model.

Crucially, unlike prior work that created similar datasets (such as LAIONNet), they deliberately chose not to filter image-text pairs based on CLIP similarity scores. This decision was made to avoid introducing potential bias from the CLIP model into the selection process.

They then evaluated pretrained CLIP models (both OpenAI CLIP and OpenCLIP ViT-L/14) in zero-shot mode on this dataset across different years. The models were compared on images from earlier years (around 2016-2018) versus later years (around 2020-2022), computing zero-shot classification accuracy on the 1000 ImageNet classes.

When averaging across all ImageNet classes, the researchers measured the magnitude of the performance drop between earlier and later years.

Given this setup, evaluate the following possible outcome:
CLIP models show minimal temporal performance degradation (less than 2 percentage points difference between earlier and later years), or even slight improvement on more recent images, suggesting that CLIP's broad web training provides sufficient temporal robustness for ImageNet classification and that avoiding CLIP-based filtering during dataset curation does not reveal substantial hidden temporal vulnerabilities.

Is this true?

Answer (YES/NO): YES